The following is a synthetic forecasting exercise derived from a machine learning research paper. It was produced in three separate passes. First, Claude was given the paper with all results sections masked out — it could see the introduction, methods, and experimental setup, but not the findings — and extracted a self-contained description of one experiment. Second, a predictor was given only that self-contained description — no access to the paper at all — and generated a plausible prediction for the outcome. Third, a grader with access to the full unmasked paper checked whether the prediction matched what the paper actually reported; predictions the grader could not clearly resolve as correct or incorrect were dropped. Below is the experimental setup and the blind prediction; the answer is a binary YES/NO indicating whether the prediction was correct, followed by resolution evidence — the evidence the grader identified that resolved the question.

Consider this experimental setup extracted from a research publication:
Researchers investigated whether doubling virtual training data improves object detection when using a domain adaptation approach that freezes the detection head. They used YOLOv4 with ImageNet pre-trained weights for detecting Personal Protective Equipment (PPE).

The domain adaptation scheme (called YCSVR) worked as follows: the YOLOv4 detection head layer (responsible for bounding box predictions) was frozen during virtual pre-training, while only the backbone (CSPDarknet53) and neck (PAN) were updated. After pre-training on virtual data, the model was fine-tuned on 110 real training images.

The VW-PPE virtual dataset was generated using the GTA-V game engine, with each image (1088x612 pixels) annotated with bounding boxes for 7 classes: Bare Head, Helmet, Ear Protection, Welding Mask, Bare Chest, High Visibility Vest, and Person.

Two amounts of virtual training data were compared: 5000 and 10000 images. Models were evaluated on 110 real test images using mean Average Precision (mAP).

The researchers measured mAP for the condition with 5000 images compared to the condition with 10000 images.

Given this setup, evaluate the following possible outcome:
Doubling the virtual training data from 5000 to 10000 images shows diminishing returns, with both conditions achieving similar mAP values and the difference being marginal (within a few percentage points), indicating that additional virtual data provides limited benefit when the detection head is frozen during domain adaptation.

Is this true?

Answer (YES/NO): NO